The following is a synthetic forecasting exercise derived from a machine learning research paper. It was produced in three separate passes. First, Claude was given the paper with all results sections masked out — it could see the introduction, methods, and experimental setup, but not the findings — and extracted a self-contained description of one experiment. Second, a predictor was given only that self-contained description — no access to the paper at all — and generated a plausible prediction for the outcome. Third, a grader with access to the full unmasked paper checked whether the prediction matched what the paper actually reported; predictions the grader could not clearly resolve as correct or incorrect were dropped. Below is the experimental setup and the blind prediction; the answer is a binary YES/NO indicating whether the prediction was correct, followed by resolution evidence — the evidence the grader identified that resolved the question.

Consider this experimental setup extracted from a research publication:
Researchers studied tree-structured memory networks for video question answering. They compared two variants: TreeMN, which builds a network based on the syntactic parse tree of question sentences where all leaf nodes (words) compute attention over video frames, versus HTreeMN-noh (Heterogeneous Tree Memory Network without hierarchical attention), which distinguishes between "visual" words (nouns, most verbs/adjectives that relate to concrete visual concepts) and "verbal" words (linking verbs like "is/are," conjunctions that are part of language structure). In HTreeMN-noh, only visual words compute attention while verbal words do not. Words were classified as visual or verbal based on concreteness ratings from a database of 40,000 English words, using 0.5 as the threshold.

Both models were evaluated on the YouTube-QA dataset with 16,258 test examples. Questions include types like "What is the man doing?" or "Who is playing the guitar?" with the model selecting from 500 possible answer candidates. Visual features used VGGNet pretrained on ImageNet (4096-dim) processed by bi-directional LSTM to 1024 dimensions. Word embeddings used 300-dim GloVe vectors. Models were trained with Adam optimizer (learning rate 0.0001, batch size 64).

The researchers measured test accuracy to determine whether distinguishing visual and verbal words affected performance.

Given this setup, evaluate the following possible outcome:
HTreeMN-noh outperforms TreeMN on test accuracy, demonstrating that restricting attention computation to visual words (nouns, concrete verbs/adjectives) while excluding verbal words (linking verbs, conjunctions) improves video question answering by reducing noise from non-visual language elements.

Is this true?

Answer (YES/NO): YES